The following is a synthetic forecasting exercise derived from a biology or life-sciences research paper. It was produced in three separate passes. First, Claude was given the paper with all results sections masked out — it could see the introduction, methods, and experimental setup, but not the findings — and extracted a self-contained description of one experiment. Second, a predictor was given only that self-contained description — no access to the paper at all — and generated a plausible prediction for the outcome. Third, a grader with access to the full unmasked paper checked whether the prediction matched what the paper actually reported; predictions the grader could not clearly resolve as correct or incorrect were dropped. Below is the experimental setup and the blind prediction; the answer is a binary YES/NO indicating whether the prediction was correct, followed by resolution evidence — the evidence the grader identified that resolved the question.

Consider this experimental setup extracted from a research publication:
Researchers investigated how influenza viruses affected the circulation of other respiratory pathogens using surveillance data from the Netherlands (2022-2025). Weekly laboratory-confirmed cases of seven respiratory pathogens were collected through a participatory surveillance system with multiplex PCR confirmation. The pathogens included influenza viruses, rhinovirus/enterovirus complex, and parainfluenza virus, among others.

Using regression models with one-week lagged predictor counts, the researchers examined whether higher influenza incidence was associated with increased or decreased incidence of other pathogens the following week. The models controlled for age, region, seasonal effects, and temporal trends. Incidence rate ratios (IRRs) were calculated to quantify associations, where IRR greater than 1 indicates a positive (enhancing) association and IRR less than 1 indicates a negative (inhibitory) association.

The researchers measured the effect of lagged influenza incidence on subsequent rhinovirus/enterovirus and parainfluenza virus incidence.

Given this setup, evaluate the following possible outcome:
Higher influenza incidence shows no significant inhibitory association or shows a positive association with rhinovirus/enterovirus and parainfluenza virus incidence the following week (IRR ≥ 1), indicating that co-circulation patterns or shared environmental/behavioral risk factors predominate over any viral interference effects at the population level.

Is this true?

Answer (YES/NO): NO